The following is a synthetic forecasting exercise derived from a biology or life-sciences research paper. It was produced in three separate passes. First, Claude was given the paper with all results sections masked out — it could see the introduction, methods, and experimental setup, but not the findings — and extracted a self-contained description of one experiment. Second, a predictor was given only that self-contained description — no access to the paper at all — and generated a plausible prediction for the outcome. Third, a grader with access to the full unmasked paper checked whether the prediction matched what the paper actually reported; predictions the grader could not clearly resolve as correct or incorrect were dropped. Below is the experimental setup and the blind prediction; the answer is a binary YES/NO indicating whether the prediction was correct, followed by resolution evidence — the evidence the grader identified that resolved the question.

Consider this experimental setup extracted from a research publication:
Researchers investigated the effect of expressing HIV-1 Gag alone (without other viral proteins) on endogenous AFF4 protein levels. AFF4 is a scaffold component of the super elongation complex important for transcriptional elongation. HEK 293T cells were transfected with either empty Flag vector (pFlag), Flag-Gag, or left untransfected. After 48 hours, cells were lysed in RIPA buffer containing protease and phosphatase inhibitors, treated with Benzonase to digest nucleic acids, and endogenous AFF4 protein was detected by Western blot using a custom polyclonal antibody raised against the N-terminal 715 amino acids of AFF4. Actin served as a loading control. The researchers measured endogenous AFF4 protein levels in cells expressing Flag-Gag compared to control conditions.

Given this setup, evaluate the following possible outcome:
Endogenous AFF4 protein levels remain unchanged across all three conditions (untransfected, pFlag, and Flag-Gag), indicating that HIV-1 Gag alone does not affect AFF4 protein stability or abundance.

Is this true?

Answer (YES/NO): NO